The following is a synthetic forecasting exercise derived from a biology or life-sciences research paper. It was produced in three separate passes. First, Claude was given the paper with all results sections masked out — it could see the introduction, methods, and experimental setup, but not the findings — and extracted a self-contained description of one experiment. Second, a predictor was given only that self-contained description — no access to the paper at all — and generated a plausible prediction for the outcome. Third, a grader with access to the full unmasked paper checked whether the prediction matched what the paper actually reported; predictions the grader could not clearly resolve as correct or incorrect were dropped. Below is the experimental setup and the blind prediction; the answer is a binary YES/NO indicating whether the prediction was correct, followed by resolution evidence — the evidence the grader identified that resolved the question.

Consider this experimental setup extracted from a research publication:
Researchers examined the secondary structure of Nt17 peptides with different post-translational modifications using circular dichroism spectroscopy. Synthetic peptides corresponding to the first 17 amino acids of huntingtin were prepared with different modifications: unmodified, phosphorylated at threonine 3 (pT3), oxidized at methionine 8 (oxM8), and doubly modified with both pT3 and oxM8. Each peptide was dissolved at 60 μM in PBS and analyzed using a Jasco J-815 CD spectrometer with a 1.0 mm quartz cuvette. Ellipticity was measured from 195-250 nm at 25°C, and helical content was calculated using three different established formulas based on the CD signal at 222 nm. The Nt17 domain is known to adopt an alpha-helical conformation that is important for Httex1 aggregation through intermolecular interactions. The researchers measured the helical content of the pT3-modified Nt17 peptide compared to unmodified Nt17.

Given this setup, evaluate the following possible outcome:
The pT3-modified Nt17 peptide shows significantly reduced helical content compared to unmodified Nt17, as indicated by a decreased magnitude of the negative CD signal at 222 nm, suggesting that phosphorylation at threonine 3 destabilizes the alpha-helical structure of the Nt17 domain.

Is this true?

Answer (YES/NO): NO